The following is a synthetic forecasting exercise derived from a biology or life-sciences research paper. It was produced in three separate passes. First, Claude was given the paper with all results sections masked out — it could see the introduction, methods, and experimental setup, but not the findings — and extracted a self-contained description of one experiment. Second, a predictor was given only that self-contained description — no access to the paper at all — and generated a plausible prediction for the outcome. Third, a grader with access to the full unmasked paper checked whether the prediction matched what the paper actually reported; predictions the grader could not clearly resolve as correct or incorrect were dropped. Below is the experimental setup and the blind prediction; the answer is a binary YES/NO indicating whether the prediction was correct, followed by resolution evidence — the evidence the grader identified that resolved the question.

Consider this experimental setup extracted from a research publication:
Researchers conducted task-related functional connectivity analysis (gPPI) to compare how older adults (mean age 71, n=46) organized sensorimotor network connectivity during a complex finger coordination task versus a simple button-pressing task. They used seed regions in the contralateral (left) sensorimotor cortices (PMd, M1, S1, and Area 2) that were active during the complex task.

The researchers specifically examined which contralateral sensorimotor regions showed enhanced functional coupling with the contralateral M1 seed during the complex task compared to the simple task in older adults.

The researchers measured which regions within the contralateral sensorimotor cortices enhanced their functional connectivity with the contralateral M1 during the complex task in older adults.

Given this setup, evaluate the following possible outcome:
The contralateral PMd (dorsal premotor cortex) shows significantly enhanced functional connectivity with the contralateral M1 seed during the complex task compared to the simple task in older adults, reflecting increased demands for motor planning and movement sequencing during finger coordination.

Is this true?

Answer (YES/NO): YES